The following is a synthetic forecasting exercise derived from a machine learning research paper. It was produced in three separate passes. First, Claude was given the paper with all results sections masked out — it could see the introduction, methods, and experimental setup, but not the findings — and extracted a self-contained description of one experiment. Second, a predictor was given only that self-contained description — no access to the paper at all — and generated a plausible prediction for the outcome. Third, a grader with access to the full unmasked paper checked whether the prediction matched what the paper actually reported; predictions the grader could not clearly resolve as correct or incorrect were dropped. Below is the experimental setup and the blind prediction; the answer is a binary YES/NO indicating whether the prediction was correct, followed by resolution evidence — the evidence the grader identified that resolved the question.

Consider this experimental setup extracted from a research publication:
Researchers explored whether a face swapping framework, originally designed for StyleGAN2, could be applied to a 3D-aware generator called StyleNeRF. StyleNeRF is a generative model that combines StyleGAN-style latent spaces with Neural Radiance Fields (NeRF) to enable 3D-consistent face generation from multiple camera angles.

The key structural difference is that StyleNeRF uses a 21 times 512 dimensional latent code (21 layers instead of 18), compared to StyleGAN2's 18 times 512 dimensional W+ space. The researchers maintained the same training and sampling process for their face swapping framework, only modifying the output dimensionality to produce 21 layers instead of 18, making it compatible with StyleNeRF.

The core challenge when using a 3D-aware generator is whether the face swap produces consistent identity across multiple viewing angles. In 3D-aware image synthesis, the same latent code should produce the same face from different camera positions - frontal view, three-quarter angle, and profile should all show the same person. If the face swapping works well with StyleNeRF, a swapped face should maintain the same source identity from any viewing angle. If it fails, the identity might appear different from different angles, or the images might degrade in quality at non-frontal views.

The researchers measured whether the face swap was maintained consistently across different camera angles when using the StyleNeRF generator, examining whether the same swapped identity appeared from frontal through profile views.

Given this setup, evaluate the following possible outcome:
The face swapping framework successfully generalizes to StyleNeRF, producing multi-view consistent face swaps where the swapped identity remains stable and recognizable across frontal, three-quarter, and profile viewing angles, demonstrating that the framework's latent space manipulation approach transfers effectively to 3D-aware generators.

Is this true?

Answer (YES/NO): YES